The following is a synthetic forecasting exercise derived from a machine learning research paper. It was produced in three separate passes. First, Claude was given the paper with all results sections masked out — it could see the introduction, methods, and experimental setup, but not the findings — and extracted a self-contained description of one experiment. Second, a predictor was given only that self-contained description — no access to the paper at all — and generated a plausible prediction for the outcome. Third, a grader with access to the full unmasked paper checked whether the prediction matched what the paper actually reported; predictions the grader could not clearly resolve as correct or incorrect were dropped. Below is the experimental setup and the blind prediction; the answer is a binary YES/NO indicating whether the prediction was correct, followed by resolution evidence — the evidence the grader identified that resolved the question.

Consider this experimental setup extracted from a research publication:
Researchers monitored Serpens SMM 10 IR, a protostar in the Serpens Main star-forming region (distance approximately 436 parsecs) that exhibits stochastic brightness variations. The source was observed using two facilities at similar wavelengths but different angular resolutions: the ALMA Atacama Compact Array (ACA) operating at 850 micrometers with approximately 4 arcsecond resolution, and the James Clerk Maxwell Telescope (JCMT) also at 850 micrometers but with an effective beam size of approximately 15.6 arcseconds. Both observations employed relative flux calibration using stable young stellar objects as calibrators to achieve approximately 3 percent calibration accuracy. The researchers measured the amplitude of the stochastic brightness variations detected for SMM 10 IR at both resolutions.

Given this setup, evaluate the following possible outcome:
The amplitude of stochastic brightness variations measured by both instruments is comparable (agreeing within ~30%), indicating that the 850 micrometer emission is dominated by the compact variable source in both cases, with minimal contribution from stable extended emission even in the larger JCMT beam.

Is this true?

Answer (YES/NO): NO